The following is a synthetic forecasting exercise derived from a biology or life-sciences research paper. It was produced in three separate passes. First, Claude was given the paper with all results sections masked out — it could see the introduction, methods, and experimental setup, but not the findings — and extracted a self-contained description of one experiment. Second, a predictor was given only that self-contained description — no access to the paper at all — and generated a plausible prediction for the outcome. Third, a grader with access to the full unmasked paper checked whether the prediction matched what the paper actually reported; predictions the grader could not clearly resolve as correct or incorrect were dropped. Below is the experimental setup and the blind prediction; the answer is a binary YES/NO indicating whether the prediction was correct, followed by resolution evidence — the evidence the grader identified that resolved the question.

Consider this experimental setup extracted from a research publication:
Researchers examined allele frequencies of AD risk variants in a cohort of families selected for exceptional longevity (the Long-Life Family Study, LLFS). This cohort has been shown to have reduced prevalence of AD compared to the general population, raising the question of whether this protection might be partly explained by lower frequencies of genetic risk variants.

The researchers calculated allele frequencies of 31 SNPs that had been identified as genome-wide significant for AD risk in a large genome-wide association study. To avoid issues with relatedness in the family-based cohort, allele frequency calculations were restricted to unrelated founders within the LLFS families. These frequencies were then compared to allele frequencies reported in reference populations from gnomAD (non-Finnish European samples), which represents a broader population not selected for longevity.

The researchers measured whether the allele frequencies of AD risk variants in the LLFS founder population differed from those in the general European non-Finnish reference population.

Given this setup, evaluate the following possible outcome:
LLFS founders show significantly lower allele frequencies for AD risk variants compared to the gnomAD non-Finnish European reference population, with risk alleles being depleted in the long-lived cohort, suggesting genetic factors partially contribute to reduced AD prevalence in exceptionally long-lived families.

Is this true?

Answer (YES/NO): NO